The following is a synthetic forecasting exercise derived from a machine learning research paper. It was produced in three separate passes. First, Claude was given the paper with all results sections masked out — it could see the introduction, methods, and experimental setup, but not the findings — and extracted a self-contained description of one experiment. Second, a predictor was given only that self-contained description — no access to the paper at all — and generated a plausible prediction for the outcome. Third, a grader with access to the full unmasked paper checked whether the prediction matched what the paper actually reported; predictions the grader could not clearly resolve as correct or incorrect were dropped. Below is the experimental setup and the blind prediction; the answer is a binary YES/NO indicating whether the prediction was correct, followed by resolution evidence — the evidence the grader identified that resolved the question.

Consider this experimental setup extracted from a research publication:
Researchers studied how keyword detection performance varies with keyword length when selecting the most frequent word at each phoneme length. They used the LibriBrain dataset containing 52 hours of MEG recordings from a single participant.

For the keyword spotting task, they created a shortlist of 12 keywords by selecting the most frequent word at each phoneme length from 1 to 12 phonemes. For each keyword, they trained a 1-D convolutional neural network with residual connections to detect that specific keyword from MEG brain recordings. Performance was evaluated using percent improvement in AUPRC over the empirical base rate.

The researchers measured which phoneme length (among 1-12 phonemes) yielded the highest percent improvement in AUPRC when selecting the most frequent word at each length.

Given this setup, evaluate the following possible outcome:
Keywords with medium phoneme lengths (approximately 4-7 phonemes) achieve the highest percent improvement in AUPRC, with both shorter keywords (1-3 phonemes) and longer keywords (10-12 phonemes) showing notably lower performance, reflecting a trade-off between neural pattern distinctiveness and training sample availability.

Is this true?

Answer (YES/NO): YES